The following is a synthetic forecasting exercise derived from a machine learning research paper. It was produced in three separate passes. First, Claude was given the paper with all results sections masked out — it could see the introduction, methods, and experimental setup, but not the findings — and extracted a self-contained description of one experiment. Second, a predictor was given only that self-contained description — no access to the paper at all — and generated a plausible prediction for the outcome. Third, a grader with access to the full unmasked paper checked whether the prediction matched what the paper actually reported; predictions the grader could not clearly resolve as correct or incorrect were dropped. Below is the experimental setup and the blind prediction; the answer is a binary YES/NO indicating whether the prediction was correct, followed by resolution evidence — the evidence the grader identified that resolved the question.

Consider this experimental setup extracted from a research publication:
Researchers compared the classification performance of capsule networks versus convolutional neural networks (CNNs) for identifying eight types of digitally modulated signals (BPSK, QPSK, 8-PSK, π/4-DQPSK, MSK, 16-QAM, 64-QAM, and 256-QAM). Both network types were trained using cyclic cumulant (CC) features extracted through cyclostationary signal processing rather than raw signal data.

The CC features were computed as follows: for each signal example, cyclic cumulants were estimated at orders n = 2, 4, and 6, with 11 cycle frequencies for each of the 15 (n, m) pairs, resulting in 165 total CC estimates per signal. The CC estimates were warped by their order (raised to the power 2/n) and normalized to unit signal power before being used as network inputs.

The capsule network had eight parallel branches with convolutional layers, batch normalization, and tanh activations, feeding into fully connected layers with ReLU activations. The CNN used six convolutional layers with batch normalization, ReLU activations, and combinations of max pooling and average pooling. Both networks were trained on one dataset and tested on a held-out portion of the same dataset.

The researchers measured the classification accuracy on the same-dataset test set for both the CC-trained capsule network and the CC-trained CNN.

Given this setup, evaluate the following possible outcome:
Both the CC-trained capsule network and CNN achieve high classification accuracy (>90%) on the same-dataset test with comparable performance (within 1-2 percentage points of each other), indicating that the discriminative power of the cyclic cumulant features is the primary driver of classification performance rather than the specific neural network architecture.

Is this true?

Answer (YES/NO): YES